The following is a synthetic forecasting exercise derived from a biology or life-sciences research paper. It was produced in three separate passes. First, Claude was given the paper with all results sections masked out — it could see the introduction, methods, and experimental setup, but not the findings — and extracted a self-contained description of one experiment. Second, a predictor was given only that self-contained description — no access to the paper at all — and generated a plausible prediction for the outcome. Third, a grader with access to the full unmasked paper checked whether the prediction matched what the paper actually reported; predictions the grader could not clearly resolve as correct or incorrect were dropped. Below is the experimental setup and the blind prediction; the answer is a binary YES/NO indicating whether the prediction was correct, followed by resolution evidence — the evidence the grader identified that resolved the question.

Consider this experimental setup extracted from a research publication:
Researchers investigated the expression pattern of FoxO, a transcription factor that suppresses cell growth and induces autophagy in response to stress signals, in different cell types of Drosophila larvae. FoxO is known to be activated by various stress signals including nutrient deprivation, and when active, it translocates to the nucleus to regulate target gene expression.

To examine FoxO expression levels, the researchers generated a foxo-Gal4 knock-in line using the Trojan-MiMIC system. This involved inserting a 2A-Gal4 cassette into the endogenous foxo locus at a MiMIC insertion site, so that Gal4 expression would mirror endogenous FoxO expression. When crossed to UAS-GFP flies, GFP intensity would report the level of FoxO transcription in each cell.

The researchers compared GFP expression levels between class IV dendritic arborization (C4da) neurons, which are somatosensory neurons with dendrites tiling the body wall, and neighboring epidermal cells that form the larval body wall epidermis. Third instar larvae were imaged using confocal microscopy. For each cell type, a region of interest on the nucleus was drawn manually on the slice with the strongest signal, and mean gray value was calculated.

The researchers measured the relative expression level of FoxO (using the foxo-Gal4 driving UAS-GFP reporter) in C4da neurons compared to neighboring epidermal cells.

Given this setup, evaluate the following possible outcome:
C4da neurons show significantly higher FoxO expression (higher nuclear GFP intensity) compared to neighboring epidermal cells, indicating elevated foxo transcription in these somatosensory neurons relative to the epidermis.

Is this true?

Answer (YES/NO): NO